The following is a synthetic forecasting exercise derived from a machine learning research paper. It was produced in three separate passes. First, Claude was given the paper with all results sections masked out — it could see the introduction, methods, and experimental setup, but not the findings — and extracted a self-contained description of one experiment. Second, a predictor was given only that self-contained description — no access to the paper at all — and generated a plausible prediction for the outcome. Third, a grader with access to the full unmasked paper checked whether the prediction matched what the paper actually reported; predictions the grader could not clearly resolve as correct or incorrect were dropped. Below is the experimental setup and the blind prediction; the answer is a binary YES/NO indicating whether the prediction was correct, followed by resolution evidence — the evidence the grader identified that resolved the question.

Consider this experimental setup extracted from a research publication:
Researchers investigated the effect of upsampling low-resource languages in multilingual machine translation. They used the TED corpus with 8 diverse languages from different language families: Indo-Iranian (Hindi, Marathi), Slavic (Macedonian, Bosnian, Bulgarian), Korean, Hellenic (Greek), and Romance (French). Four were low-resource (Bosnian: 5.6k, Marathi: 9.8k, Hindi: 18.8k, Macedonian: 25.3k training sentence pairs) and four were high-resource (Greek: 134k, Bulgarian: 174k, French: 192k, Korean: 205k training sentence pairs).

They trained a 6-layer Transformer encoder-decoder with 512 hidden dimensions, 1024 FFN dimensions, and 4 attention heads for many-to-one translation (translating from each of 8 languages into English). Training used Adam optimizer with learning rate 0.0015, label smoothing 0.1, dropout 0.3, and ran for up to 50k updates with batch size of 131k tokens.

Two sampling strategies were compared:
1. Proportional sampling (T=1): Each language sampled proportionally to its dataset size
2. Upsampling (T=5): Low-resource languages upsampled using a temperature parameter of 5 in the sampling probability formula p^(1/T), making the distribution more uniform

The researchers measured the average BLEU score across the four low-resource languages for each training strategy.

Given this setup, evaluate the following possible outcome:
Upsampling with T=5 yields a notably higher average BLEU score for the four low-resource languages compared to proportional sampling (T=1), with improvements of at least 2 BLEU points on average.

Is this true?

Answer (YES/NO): NO